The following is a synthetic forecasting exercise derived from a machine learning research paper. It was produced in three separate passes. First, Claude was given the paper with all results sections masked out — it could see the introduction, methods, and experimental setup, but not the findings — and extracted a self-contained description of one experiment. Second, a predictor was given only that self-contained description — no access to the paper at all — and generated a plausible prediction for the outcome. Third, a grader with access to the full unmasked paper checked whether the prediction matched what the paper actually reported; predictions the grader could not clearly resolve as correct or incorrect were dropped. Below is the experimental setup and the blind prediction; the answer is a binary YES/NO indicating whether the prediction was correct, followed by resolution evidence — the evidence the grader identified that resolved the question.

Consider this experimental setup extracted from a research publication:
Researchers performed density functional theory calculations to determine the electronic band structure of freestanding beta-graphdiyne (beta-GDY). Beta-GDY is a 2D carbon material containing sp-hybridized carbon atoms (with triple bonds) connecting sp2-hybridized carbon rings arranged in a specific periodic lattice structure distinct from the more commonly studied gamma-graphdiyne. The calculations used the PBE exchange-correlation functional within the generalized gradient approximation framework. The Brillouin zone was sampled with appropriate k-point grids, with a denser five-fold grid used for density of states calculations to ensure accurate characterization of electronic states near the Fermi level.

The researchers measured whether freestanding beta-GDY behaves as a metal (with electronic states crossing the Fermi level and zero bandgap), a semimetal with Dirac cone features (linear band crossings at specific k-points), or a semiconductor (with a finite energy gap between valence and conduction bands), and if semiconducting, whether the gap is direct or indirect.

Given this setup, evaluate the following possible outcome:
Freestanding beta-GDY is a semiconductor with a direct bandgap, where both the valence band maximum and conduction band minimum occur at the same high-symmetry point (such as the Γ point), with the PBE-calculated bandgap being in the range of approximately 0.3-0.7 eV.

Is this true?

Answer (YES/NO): NO